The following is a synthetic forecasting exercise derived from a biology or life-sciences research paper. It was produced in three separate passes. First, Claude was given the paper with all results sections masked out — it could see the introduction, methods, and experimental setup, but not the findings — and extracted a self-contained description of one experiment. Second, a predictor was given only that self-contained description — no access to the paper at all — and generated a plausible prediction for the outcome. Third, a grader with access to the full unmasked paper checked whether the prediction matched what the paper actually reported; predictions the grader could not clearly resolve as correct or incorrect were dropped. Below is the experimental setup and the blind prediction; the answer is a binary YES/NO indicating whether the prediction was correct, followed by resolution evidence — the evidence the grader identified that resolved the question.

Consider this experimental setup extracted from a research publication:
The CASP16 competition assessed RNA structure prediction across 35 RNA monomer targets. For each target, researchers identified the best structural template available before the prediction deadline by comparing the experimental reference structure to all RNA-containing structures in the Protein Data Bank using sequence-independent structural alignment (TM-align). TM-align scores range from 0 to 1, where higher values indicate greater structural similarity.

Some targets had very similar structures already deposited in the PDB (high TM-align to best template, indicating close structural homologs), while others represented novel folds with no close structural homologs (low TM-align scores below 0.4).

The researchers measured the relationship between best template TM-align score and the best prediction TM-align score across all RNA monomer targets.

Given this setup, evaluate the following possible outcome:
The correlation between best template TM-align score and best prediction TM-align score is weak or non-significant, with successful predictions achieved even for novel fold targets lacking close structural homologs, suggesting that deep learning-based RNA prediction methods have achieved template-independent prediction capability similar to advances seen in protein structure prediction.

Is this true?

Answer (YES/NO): NO